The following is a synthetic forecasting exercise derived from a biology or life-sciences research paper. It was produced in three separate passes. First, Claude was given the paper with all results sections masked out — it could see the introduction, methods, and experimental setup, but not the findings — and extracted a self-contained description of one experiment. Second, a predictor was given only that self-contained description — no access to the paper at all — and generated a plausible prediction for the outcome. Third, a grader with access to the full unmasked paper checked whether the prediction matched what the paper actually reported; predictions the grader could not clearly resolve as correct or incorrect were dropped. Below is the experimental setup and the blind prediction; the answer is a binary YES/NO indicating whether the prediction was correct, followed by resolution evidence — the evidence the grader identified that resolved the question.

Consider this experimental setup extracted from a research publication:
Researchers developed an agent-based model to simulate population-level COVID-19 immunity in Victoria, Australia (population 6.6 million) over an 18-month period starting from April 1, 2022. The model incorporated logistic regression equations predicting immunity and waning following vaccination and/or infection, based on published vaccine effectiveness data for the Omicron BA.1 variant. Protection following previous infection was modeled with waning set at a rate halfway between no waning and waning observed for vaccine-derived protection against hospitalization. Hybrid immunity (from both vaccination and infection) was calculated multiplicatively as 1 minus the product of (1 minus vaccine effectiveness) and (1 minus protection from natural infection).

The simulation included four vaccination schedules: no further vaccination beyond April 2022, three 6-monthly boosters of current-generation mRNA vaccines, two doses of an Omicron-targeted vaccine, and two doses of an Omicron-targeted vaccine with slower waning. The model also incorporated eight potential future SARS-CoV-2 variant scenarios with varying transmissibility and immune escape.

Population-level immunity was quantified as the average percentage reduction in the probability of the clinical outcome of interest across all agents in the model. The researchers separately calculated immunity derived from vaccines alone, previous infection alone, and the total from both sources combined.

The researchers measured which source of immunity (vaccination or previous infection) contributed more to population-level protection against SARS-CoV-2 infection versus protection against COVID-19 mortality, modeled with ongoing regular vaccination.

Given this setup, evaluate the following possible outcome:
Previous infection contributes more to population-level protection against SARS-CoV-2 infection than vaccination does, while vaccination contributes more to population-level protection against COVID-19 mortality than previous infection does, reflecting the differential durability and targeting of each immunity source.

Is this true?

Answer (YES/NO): YES